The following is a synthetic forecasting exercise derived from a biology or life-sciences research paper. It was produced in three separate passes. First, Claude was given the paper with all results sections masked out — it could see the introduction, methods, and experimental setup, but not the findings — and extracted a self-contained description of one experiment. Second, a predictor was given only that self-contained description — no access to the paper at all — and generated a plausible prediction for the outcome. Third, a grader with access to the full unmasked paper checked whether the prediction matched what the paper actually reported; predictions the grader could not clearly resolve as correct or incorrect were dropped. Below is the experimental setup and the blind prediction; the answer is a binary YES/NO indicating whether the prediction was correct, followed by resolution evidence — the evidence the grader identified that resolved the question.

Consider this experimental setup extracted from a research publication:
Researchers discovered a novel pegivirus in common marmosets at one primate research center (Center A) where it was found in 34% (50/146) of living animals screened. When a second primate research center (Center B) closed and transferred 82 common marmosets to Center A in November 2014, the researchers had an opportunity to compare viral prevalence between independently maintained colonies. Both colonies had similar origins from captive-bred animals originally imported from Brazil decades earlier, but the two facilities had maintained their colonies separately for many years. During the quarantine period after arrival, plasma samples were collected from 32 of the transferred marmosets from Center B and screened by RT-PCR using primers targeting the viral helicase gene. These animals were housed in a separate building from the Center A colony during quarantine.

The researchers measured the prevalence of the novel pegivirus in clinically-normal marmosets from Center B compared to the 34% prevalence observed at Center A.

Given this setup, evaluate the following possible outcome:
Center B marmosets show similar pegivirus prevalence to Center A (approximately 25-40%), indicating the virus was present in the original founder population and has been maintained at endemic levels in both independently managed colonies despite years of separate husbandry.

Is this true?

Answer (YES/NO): NO